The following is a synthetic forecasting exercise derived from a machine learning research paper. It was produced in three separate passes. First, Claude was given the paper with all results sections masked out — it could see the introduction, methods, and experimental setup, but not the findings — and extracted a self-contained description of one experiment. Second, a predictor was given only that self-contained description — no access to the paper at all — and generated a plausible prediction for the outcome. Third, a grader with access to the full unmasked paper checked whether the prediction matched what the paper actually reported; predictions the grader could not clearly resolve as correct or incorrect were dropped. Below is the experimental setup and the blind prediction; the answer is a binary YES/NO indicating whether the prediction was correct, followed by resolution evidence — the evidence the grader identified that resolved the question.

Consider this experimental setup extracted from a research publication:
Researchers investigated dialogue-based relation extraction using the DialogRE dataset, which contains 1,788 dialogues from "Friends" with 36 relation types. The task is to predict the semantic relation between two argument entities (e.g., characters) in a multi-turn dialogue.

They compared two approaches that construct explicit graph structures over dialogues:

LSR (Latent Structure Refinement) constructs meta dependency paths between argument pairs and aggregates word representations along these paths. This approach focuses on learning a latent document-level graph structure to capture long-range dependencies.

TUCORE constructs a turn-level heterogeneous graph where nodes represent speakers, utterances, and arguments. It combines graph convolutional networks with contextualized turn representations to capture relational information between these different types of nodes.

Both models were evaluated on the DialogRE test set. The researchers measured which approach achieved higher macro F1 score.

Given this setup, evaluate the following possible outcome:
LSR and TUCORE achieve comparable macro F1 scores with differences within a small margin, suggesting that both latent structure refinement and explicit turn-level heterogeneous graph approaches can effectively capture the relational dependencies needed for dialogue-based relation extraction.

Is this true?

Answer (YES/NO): NO